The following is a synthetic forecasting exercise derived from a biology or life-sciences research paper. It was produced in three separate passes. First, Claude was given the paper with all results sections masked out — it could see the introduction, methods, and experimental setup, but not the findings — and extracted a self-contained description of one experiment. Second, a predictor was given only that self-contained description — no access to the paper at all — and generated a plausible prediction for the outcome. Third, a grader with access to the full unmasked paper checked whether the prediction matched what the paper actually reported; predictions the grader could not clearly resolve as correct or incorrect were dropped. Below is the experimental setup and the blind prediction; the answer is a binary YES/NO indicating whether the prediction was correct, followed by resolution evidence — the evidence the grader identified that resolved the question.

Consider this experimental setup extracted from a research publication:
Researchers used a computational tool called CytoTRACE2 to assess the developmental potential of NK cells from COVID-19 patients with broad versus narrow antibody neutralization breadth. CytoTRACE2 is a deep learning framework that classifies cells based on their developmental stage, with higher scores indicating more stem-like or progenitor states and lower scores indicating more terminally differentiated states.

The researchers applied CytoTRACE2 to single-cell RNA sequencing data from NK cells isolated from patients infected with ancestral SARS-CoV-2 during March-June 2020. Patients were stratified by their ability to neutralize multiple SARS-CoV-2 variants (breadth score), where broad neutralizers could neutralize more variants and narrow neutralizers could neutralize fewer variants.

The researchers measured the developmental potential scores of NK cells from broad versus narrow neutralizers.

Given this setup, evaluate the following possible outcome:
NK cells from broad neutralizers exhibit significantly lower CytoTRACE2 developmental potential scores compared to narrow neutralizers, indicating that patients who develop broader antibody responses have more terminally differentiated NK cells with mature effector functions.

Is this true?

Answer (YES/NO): NO